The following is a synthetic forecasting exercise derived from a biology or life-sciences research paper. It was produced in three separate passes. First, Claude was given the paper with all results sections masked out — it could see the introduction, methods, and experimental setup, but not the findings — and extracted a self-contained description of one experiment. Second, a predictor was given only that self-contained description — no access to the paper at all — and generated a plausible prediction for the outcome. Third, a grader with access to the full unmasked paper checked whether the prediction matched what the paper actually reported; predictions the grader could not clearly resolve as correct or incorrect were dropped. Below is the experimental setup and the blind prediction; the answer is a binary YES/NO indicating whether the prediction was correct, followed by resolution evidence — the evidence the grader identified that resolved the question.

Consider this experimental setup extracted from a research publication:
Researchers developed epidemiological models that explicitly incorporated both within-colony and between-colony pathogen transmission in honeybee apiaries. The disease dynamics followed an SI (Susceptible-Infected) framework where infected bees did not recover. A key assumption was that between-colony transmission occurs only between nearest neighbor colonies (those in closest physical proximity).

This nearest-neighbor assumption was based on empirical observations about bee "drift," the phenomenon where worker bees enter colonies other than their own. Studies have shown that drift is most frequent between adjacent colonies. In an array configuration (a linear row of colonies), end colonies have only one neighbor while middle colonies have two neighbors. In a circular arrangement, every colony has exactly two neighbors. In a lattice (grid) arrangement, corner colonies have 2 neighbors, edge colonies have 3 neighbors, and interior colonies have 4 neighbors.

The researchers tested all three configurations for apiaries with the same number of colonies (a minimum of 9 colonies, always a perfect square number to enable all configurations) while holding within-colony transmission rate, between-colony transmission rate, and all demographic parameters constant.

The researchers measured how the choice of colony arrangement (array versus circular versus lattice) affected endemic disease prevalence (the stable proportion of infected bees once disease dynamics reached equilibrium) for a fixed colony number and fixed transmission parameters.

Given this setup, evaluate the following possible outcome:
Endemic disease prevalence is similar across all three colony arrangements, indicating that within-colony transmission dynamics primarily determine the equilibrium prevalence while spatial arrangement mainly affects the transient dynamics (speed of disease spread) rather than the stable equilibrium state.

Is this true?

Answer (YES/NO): NO